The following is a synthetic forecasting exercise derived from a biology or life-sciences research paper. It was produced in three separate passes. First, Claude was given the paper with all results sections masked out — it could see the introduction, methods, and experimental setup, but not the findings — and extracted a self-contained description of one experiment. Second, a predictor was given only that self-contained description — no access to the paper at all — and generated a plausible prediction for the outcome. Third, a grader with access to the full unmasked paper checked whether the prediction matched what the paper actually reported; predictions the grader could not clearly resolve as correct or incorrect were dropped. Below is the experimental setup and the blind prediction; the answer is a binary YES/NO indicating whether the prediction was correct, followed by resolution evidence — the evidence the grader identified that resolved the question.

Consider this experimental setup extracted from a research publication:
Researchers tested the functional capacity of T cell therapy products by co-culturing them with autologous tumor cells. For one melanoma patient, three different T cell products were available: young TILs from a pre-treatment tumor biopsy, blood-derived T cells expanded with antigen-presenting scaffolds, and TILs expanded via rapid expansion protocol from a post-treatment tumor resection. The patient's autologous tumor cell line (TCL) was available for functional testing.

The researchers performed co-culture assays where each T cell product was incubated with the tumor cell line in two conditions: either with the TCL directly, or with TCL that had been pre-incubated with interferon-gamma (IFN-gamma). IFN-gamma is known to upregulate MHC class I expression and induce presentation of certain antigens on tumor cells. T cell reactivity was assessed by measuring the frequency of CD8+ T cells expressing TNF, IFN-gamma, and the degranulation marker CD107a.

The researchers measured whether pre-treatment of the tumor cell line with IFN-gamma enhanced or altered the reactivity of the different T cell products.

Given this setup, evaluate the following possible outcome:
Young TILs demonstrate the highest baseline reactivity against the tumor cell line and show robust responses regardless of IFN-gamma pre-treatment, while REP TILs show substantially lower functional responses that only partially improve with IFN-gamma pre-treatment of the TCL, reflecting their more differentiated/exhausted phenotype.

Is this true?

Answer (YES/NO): NO